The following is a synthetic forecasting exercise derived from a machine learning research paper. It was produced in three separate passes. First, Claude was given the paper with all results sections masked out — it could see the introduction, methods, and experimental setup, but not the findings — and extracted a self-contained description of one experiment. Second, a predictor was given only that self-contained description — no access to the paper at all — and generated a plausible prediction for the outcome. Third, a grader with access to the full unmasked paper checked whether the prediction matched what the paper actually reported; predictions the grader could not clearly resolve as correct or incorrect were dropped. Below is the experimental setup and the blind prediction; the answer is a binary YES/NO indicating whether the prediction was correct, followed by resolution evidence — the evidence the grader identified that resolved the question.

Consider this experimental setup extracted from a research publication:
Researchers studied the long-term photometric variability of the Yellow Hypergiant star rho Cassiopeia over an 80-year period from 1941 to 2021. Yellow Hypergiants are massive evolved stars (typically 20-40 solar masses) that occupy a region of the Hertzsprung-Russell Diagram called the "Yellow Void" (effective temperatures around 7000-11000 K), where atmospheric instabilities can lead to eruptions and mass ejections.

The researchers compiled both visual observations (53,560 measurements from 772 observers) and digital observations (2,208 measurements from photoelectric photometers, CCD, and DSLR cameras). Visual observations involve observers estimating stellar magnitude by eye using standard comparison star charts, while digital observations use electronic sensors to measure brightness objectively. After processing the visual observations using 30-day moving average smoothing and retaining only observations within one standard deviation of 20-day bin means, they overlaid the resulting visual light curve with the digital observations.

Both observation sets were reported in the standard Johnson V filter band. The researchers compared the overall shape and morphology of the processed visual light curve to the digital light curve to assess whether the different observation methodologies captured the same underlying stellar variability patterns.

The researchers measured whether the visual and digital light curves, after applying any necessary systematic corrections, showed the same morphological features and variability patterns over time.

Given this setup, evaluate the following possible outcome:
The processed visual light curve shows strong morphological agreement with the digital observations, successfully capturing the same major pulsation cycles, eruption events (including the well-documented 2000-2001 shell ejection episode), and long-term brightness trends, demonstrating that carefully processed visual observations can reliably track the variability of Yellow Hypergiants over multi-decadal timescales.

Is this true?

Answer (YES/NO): YES